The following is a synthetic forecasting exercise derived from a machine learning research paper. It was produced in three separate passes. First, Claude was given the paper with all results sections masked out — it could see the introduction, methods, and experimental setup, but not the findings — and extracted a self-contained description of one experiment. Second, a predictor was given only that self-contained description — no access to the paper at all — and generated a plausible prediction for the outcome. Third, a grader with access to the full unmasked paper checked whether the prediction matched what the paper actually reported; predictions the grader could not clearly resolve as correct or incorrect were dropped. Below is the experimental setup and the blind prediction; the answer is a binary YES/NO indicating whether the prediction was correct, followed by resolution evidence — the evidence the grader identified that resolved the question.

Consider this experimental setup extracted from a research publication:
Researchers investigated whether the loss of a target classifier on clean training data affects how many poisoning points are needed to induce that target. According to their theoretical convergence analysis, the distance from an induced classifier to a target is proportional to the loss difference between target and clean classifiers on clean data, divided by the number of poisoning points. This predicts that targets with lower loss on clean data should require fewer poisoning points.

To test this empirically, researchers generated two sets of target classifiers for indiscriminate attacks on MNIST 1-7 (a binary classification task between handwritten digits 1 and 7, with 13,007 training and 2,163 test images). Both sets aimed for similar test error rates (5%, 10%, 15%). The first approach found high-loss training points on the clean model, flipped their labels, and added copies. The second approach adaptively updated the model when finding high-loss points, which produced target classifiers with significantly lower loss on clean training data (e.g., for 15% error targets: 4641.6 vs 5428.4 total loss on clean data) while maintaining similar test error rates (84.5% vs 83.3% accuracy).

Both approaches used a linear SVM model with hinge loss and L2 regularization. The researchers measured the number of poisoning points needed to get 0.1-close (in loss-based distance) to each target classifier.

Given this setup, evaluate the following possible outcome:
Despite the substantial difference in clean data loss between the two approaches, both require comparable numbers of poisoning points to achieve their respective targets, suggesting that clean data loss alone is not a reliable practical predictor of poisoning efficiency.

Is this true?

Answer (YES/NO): NO